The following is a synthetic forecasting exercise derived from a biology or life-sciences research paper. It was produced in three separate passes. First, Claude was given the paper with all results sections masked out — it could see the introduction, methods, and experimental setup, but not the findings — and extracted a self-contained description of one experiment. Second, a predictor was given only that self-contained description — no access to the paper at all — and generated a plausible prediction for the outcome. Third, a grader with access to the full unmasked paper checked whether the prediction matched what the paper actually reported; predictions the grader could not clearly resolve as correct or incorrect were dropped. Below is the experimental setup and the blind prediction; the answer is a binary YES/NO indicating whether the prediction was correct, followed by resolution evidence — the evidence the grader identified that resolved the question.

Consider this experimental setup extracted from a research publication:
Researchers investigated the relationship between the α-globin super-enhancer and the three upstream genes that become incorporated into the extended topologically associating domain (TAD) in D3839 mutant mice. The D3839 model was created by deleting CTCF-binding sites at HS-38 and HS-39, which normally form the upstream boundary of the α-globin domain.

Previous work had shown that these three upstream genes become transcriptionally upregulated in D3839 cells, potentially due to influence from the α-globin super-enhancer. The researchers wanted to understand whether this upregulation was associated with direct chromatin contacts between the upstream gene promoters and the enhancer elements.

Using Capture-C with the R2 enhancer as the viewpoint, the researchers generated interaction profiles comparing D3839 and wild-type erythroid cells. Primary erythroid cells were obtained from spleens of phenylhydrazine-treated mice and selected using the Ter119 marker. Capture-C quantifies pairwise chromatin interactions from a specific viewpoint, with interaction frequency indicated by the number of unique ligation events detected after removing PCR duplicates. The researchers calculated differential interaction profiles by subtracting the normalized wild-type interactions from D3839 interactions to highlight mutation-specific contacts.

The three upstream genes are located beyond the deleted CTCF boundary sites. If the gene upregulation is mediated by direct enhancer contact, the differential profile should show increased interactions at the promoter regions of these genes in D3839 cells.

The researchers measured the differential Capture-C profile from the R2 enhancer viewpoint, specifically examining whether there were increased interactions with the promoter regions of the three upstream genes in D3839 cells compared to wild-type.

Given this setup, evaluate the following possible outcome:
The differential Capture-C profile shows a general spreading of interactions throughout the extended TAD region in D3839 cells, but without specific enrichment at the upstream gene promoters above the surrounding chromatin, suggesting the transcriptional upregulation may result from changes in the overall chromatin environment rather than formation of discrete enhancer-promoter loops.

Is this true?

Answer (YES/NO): NO